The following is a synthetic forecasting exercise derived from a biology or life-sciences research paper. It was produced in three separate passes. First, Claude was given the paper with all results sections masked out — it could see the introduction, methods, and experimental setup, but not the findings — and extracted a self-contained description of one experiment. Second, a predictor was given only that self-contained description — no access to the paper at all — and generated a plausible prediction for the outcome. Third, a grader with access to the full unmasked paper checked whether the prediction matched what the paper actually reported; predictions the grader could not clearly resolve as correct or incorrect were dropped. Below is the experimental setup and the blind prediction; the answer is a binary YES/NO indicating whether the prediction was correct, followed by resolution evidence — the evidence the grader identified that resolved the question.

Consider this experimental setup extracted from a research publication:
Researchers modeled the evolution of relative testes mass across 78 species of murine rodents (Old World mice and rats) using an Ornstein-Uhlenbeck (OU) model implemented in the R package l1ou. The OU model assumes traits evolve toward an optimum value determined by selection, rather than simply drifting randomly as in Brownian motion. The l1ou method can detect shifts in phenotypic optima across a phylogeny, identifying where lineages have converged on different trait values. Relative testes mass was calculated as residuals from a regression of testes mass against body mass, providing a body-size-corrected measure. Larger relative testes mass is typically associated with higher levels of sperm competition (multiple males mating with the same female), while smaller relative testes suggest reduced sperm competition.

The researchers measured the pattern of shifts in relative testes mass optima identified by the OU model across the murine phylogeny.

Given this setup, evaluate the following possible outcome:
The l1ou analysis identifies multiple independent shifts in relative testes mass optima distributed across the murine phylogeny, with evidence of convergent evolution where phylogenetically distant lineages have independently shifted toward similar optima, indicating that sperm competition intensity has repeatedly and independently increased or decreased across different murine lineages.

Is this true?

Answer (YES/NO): YES